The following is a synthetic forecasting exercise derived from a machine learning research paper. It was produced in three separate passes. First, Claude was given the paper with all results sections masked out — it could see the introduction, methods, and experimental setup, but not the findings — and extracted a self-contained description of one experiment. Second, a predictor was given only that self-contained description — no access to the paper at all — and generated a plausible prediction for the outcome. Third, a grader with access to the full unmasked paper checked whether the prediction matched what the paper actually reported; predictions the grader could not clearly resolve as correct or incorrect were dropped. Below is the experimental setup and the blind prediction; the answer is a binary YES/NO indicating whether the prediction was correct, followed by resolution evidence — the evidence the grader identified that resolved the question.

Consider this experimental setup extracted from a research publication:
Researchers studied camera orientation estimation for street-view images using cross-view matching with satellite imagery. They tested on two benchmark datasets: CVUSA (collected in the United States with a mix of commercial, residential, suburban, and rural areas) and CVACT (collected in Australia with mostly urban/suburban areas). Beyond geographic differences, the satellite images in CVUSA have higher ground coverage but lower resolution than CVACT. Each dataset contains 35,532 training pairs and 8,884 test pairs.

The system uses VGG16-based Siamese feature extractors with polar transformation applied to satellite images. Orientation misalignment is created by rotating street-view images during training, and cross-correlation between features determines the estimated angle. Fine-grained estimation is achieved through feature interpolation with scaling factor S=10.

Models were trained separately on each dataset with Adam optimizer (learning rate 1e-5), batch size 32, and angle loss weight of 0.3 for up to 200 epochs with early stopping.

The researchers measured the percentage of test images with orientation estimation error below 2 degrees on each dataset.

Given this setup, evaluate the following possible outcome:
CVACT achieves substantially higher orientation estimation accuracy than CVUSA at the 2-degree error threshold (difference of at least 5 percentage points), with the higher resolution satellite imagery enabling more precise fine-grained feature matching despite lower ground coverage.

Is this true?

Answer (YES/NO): NO